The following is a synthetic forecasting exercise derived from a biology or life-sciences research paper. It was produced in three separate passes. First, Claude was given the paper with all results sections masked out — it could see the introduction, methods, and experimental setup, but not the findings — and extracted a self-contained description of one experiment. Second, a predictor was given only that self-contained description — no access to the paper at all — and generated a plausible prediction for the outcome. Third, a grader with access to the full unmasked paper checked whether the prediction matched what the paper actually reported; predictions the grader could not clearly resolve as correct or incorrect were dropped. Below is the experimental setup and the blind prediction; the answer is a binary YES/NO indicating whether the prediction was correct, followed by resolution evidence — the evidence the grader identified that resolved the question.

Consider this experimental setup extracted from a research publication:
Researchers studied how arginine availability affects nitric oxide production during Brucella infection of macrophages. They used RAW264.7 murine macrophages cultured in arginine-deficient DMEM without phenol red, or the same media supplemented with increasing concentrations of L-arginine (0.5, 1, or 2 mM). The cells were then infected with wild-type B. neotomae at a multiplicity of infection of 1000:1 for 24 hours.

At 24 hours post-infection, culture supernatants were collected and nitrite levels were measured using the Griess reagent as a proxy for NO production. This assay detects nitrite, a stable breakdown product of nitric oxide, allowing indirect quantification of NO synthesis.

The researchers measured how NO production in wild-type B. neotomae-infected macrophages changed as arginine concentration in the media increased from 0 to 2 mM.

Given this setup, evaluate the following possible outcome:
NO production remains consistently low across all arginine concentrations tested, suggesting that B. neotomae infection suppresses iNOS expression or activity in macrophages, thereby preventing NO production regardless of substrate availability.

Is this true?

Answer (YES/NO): NO